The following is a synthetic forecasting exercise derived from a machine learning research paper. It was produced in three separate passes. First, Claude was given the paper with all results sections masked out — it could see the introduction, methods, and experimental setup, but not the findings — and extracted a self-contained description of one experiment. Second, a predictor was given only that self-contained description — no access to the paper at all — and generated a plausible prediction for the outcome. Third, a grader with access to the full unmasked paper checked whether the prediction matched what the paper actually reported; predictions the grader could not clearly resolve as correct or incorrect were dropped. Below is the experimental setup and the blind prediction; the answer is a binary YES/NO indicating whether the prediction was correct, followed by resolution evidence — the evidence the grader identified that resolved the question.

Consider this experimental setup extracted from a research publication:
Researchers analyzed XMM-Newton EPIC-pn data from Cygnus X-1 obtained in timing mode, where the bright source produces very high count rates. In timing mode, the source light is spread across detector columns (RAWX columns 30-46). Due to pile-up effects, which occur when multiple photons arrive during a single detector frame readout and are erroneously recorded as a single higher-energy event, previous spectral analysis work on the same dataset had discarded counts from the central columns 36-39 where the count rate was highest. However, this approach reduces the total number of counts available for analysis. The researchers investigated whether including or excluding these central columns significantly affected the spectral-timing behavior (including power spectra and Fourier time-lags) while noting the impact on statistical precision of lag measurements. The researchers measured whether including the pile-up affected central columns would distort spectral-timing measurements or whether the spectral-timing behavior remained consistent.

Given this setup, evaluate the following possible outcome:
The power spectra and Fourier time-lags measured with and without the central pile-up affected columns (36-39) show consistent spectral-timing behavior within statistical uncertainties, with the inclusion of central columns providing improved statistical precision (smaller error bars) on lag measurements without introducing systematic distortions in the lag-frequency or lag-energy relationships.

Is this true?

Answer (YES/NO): YES